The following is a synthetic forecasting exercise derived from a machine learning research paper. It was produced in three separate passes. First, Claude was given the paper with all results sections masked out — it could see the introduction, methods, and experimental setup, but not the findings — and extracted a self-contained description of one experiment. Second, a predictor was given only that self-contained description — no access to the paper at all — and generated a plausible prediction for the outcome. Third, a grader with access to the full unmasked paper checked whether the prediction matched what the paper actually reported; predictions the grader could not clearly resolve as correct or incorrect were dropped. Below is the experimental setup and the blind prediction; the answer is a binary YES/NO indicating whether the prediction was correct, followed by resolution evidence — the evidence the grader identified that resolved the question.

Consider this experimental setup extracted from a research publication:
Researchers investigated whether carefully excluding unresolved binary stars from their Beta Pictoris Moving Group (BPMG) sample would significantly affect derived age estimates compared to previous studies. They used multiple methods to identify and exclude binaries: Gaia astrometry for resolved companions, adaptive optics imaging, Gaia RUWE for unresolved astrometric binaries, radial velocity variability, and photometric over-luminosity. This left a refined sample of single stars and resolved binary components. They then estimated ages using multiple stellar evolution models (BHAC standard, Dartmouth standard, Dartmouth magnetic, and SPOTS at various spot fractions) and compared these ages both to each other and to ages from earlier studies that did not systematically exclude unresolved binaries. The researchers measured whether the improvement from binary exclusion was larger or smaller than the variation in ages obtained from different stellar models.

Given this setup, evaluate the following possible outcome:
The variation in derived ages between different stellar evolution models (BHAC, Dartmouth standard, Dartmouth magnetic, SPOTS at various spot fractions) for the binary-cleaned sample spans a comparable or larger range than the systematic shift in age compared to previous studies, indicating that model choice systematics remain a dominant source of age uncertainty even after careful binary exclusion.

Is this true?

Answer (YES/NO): YES